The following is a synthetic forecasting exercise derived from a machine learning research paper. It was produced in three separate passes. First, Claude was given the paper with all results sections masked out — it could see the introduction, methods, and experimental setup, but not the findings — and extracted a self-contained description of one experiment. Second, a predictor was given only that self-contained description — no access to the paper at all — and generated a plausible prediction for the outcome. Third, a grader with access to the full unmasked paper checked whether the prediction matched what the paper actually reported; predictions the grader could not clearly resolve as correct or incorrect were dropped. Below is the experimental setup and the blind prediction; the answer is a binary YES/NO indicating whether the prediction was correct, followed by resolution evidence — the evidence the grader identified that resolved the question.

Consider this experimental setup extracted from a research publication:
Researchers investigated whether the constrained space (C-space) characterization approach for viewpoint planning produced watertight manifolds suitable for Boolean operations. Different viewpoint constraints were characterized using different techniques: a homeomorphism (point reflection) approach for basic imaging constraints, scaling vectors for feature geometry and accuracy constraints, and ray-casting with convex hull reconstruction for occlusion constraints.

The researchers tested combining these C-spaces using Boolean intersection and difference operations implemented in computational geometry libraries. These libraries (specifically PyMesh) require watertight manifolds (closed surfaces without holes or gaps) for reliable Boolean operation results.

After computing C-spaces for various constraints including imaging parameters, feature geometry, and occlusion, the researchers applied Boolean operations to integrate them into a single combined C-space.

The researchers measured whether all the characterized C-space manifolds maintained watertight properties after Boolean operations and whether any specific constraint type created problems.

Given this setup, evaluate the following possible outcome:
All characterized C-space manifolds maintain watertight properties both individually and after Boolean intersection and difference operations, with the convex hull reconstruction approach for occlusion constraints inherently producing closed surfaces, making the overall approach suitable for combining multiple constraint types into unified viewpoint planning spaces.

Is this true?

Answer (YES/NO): NO